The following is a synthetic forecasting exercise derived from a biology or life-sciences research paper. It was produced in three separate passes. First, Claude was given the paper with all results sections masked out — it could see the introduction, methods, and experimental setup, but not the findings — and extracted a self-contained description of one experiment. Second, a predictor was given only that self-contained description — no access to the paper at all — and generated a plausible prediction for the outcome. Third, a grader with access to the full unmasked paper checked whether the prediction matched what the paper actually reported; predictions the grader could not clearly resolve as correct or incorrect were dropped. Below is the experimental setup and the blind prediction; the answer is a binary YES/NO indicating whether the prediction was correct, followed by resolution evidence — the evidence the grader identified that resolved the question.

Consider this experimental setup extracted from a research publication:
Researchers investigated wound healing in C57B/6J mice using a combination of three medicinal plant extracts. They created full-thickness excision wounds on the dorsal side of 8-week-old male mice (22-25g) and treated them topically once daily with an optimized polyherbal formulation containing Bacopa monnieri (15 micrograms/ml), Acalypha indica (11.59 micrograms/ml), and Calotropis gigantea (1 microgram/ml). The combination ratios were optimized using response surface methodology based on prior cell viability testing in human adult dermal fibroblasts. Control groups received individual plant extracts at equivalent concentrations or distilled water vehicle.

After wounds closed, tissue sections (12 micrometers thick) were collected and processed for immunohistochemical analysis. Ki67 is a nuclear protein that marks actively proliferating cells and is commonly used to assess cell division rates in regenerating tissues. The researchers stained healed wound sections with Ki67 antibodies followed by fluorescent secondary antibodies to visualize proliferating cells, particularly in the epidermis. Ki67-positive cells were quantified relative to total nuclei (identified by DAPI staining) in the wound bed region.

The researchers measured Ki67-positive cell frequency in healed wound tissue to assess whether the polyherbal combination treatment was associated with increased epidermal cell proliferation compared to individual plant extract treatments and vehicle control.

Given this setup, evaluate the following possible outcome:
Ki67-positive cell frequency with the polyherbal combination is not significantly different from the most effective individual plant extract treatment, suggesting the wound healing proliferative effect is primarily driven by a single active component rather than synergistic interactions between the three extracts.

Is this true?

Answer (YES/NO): NO